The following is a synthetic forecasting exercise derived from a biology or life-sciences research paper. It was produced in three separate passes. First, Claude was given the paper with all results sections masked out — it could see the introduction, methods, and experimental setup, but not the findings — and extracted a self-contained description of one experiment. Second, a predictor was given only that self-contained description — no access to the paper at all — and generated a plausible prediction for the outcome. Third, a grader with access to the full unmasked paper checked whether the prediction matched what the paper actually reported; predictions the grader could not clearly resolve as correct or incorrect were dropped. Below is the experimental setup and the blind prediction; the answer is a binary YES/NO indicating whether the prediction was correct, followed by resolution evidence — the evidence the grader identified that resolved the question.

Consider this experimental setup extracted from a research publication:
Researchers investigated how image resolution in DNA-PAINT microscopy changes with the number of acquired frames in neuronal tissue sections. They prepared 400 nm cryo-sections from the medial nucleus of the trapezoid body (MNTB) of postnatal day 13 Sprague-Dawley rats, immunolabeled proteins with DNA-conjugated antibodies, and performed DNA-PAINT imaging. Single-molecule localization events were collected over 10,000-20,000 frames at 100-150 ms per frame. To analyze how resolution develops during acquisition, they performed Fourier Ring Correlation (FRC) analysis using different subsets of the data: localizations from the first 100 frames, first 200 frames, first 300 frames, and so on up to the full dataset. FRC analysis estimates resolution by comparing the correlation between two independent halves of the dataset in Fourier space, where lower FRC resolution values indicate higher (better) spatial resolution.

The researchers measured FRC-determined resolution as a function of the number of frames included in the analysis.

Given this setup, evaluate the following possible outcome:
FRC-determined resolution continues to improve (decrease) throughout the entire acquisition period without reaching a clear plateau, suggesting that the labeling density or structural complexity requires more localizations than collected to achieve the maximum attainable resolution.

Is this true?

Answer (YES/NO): NO